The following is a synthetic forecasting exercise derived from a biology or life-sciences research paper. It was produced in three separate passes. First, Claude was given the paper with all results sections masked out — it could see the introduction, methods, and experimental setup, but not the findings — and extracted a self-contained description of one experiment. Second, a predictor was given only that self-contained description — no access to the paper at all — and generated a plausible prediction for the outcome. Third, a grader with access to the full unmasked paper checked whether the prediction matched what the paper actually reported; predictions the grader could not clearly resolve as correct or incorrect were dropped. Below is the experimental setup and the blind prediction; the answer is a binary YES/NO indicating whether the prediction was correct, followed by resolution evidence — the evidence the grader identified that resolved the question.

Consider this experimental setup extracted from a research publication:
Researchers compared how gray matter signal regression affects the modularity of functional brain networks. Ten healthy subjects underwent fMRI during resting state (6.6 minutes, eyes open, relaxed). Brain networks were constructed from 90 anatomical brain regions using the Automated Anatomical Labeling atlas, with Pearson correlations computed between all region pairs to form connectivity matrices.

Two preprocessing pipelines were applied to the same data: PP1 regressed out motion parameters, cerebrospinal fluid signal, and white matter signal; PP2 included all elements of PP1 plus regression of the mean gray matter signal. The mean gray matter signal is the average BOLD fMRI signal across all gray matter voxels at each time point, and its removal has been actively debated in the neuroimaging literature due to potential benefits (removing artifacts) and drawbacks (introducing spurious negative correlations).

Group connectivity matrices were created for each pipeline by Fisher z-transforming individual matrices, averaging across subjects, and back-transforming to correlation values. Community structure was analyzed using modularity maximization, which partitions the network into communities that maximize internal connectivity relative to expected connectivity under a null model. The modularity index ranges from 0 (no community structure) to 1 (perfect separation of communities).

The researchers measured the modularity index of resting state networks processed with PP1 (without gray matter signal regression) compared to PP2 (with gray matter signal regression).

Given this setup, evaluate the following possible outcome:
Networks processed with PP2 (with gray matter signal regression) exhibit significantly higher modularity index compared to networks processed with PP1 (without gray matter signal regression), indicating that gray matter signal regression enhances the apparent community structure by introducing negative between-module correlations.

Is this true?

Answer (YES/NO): YES